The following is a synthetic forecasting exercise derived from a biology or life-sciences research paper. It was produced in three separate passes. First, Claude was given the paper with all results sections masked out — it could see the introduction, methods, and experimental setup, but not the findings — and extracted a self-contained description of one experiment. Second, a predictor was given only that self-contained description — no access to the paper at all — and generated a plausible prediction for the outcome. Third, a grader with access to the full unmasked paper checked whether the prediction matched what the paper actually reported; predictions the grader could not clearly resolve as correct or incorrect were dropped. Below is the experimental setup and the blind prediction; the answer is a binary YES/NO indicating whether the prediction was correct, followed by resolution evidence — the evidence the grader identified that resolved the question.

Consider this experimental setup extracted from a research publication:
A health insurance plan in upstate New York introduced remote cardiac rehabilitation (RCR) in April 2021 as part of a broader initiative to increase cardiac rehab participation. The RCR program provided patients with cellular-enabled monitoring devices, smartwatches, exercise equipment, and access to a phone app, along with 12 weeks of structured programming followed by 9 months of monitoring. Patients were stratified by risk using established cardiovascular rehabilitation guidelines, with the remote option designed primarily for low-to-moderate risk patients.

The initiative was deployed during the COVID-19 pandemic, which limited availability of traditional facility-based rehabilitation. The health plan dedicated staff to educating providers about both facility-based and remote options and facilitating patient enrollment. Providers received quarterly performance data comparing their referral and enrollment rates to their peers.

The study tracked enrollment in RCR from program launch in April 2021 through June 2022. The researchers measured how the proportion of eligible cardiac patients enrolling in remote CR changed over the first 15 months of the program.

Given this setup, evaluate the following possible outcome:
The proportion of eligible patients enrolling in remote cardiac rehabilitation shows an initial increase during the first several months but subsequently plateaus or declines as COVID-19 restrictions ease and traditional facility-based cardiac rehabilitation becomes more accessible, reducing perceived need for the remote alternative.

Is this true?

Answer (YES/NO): NO